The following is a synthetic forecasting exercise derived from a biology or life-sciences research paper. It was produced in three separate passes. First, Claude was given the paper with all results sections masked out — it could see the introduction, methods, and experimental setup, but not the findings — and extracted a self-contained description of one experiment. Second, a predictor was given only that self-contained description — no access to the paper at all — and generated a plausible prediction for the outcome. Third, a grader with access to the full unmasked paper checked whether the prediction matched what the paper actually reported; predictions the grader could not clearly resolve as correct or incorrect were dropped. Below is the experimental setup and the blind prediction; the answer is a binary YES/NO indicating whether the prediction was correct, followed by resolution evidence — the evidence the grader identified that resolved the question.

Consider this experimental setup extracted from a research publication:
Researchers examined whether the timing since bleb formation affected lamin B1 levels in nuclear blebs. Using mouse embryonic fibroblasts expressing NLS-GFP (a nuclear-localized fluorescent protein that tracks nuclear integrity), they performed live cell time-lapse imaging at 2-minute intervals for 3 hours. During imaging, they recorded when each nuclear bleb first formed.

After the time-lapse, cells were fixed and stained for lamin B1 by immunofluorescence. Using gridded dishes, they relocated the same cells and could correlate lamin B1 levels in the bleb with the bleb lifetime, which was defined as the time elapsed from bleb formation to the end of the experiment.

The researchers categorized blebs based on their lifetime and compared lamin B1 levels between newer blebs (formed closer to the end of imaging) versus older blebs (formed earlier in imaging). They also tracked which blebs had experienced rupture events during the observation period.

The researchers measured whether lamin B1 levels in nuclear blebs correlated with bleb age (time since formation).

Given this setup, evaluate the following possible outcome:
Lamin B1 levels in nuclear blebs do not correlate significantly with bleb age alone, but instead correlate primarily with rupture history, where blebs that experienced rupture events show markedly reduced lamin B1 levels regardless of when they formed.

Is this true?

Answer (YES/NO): YES